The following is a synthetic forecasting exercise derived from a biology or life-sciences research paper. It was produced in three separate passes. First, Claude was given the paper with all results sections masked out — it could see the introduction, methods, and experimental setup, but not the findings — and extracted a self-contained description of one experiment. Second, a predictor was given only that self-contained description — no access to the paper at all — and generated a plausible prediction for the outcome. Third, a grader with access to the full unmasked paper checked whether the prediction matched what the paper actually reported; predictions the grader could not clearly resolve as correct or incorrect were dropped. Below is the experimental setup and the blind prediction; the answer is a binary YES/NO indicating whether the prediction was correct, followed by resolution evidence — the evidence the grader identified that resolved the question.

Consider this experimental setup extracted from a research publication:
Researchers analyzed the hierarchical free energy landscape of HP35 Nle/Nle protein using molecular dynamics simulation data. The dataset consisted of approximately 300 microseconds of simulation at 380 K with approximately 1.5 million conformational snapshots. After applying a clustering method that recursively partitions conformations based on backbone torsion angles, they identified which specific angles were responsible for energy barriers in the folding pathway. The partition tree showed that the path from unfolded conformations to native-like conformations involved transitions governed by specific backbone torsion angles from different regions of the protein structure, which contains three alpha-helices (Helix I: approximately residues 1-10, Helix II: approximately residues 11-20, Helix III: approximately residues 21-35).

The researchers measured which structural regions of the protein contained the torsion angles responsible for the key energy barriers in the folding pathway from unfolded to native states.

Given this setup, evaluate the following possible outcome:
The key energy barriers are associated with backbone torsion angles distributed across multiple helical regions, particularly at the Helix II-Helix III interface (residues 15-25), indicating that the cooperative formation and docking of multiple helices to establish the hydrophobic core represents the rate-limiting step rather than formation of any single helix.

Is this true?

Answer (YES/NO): NO